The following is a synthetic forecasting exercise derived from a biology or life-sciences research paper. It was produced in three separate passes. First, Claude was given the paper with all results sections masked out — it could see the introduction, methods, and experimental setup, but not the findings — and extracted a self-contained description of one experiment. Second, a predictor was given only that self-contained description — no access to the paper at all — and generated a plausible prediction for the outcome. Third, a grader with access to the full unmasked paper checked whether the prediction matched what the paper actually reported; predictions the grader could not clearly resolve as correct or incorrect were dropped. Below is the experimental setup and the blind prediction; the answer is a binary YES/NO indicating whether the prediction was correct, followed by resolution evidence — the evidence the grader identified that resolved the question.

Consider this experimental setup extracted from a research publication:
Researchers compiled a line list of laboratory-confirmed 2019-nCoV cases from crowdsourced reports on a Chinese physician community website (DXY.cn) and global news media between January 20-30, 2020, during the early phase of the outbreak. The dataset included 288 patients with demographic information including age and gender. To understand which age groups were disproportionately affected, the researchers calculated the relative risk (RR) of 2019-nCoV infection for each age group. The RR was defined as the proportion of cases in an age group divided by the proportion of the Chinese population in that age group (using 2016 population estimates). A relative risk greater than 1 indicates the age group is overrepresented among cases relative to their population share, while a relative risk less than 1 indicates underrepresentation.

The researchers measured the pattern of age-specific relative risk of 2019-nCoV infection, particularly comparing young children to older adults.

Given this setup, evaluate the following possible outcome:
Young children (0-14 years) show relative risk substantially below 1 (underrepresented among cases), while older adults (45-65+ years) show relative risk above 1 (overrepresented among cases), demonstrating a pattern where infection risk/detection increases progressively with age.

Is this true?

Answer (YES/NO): YES